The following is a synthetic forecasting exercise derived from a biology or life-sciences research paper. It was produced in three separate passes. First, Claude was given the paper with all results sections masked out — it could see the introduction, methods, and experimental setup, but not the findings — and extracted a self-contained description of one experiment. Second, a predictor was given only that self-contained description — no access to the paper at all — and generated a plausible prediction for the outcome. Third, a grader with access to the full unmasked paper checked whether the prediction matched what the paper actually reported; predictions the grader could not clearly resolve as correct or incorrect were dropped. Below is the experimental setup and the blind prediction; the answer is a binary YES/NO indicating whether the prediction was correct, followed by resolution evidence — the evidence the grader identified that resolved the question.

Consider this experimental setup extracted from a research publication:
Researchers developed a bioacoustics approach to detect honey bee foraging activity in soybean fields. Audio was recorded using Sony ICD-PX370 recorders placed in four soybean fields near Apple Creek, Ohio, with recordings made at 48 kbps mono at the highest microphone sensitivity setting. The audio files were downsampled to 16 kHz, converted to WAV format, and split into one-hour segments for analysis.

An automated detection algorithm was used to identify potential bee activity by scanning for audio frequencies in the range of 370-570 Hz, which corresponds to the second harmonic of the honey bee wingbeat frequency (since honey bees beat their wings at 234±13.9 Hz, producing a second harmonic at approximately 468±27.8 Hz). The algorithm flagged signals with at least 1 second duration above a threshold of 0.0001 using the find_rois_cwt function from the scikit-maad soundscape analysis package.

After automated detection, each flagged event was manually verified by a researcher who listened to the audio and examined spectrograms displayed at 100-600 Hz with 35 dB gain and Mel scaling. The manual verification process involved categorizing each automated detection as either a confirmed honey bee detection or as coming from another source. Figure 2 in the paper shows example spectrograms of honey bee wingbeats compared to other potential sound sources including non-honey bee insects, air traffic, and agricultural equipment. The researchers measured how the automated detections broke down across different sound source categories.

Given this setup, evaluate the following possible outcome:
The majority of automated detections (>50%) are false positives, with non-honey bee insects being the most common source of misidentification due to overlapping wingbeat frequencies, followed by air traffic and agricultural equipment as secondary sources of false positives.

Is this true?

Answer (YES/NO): NO